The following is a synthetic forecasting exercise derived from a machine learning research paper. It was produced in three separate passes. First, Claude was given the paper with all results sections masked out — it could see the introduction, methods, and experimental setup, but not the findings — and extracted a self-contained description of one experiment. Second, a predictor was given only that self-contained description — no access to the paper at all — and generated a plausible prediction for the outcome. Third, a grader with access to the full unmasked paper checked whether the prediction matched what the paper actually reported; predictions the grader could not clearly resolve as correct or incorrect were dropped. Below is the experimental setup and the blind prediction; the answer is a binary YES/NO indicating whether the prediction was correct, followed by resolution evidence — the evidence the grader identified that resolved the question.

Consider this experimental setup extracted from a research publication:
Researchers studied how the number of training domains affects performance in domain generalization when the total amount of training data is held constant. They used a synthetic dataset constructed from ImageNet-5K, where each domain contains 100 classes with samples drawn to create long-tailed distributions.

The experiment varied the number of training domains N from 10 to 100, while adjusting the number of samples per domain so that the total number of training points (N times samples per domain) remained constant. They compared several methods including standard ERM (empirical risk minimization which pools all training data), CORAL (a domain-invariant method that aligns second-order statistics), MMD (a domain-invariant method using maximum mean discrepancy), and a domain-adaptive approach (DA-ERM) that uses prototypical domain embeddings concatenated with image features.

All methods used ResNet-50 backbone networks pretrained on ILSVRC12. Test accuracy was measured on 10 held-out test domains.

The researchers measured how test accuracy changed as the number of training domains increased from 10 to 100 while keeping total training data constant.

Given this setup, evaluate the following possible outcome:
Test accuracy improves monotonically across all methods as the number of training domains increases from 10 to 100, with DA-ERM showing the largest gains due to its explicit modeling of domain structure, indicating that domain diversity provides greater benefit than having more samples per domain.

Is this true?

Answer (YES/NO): YES